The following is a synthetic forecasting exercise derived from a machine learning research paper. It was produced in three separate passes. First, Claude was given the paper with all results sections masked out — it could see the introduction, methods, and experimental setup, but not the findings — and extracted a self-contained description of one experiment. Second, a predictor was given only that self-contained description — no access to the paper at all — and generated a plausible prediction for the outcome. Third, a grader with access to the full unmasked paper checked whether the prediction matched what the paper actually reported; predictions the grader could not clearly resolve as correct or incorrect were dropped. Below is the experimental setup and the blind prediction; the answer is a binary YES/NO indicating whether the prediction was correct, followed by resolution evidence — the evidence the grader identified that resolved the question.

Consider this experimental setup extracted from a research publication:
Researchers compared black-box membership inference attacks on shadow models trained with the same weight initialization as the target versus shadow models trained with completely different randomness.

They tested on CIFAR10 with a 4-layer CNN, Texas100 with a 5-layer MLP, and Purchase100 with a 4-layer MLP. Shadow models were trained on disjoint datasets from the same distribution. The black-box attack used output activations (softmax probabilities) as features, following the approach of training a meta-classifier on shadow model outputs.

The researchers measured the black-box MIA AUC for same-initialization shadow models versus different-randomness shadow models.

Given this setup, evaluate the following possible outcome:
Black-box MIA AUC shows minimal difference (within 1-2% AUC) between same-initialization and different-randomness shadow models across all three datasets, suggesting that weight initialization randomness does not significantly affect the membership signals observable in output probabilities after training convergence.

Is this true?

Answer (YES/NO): YES